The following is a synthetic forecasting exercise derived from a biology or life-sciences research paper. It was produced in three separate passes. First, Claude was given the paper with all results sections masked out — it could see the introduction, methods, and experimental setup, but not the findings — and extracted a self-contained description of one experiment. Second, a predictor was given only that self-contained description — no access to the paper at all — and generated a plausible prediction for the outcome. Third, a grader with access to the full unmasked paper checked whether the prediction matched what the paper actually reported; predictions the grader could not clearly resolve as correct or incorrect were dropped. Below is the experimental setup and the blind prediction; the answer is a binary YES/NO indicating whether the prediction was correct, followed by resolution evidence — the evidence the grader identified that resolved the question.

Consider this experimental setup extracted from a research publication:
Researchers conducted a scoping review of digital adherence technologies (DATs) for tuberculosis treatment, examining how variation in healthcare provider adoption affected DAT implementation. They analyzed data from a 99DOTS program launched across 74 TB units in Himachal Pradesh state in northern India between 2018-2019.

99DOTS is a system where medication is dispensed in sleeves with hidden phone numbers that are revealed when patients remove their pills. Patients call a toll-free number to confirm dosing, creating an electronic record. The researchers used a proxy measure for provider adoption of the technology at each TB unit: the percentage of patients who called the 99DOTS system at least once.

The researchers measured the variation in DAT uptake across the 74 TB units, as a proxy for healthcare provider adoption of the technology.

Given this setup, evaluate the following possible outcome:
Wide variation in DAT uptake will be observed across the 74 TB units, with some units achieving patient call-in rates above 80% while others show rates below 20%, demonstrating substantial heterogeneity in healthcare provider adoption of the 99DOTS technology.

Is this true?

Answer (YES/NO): YES